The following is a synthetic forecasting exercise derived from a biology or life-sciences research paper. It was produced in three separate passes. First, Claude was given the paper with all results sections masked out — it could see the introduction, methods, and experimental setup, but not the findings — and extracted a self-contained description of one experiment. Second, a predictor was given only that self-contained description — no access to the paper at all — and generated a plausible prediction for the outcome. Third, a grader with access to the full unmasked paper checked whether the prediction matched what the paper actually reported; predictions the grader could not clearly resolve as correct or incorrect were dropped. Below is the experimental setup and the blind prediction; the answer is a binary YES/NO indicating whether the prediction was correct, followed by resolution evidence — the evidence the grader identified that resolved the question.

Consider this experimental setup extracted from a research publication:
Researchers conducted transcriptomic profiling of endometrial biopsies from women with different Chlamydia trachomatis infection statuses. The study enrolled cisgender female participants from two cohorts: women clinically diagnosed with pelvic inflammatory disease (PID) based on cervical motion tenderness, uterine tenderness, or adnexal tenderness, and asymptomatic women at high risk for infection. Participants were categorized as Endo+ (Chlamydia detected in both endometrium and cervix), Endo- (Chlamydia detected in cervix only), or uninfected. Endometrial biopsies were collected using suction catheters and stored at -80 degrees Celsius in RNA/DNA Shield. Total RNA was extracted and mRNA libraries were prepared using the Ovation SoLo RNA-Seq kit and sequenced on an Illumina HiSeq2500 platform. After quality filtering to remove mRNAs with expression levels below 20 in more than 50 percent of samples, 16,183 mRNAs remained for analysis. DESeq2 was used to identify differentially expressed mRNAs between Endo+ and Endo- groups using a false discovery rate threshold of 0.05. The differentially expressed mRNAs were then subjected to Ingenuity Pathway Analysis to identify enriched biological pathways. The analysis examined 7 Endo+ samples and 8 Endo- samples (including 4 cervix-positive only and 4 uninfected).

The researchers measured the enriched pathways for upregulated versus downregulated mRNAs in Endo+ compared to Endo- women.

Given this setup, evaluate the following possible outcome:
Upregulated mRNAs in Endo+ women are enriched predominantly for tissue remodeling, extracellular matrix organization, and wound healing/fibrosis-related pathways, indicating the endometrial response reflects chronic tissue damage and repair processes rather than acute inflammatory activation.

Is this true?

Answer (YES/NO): NO